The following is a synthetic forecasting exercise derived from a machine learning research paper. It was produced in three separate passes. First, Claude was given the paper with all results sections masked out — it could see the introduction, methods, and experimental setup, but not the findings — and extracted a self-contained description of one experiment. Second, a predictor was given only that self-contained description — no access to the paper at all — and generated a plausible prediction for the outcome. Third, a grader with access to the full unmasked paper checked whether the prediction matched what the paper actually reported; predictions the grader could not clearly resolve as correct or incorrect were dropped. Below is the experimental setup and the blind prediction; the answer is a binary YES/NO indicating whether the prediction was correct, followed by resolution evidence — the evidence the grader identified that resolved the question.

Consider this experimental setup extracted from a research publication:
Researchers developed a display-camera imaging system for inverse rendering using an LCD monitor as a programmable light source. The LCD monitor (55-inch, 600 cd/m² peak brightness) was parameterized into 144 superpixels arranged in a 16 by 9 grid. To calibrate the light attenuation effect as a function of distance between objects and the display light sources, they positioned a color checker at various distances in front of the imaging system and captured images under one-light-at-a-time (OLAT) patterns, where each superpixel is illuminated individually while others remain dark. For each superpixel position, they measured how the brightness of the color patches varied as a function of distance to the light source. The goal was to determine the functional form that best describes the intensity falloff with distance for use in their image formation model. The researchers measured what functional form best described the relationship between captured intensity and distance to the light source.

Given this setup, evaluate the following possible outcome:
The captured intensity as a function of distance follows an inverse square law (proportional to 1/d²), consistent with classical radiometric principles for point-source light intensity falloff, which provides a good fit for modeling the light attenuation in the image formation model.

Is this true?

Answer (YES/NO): NO